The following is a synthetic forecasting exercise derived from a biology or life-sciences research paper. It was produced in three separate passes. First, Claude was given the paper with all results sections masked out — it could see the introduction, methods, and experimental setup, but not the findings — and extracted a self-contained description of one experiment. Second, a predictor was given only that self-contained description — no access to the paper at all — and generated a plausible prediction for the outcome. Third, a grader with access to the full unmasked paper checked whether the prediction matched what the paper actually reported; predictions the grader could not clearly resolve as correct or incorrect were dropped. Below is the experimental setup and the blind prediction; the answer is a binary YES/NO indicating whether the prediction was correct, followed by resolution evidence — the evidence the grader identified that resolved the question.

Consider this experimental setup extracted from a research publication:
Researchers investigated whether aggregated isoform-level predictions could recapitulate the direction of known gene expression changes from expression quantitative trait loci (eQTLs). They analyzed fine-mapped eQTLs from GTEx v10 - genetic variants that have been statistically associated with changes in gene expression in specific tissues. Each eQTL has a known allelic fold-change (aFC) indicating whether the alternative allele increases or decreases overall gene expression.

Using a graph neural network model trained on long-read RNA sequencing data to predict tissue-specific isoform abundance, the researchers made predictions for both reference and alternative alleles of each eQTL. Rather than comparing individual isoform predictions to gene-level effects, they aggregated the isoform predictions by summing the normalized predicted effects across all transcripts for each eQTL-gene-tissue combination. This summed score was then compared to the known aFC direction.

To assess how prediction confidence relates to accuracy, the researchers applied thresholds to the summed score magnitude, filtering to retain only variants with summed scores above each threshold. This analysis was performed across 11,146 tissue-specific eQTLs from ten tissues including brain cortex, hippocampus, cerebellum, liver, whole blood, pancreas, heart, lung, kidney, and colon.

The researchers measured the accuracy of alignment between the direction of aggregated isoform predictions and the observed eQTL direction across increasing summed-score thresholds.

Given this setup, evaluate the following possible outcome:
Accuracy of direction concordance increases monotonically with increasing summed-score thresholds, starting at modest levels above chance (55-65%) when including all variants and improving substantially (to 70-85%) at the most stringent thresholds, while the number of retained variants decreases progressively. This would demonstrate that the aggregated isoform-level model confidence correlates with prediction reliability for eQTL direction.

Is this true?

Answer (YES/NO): NO